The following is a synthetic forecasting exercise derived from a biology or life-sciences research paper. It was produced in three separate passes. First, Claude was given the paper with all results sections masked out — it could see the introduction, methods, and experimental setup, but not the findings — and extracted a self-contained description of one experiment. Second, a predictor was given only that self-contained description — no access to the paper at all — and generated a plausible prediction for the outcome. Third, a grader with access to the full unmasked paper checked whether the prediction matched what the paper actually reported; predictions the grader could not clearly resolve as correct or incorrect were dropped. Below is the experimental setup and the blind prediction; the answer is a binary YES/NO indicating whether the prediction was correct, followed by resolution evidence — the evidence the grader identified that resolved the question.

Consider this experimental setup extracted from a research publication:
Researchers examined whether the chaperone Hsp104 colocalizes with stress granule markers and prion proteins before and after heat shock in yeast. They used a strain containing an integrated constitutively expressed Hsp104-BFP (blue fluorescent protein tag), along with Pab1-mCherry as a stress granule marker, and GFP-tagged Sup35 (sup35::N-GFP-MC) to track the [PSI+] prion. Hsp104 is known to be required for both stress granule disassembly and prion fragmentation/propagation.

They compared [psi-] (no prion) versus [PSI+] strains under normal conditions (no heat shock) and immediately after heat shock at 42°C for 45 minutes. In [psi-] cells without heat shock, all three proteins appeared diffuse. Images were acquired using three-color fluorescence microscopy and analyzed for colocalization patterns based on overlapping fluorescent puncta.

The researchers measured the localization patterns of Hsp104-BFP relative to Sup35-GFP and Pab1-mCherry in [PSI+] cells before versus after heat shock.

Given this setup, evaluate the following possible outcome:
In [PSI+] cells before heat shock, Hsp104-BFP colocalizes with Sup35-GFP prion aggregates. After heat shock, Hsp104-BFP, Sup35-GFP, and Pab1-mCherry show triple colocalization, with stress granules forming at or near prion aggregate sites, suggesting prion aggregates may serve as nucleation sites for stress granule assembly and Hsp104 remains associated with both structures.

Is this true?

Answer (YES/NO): YES